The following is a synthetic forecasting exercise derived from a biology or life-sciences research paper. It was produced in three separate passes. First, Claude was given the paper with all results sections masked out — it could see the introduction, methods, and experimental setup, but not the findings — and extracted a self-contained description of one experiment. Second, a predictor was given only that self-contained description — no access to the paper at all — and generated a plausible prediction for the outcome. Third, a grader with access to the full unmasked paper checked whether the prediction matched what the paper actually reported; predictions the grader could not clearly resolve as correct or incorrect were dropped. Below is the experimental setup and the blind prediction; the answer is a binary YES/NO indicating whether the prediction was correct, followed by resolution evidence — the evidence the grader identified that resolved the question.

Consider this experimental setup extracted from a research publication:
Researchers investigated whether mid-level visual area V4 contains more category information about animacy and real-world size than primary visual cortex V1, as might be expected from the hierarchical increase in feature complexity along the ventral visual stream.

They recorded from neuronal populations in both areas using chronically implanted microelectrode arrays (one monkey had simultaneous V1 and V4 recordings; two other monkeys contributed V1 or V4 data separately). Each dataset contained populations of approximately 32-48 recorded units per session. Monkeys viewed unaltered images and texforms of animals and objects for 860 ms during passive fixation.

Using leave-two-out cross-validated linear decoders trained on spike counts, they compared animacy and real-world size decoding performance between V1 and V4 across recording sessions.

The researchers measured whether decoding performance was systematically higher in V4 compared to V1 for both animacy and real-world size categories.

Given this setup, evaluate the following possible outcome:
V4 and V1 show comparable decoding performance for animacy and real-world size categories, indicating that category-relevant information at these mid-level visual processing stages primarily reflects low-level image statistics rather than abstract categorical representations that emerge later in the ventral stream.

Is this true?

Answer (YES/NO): NO